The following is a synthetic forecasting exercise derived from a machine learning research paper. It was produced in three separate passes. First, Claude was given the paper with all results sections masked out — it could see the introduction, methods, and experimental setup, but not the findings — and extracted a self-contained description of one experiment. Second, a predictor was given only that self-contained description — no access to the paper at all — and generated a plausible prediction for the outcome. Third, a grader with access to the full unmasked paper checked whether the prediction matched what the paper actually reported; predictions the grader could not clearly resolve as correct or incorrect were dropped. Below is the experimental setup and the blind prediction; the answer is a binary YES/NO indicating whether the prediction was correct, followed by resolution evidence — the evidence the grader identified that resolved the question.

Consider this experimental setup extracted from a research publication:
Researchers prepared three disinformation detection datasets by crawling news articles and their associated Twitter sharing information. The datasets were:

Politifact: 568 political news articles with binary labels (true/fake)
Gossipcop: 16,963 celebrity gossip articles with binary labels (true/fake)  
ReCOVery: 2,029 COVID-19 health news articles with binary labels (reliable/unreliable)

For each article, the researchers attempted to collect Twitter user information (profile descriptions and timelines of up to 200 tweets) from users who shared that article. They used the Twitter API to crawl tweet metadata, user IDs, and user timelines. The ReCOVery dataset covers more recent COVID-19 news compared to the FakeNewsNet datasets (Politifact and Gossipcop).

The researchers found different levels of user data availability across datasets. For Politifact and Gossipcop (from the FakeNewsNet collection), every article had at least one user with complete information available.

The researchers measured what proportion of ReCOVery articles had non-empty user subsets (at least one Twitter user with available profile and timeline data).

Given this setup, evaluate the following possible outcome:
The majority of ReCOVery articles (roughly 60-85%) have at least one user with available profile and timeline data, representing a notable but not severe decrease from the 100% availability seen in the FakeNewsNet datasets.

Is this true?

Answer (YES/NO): NO